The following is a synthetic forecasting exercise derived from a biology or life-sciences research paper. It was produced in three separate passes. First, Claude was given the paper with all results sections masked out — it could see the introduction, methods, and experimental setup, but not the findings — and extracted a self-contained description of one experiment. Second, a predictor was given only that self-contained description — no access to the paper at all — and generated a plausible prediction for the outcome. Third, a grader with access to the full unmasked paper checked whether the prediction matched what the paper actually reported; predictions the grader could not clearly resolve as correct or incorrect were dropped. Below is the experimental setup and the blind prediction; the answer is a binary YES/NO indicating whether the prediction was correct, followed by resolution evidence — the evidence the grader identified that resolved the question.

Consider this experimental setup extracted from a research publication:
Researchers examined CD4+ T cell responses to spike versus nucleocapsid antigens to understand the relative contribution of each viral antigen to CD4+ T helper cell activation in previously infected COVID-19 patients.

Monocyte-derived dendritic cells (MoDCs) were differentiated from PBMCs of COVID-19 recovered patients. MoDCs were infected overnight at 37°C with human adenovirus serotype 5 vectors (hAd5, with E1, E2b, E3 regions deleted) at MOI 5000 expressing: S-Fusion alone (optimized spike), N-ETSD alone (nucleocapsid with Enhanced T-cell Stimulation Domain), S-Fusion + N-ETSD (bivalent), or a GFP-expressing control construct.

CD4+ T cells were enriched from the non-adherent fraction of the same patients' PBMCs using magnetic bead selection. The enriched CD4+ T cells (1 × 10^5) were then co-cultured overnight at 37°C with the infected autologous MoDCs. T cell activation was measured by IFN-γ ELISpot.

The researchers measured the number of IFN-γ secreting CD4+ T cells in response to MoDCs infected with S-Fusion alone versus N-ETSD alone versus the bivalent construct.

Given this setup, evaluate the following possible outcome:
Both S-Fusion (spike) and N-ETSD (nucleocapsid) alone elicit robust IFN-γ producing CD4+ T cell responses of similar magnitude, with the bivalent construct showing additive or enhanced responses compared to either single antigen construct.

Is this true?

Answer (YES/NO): NO